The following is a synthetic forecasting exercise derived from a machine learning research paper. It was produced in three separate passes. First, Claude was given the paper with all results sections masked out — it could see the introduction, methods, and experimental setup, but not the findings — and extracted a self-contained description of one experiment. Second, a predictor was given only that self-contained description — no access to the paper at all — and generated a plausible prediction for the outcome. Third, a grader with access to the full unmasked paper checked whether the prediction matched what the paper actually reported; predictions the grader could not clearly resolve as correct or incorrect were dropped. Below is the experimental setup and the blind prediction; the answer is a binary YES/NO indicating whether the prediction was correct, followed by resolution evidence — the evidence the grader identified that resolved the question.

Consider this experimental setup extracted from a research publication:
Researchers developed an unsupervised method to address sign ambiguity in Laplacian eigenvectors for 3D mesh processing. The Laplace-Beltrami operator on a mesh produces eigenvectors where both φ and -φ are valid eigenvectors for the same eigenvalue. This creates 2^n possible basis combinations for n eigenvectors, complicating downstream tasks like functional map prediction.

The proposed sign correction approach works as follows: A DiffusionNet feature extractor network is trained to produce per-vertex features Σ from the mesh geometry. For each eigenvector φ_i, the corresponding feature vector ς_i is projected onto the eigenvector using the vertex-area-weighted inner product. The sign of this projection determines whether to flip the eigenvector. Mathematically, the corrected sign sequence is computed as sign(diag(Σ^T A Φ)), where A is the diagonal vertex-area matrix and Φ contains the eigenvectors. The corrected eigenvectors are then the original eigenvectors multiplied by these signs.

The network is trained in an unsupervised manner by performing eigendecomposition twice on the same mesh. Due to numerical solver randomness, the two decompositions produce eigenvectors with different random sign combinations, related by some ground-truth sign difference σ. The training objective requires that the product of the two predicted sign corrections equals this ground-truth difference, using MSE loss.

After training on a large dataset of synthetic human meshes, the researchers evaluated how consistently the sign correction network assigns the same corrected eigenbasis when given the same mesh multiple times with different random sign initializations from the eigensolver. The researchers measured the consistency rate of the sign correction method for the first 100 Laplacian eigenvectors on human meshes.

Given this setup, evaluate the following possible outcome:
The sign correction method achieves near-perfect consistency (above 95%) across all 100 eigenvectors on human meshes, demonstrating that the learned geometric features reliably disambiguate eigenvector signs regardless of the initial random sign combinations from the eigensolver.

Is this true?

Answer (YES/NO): YES